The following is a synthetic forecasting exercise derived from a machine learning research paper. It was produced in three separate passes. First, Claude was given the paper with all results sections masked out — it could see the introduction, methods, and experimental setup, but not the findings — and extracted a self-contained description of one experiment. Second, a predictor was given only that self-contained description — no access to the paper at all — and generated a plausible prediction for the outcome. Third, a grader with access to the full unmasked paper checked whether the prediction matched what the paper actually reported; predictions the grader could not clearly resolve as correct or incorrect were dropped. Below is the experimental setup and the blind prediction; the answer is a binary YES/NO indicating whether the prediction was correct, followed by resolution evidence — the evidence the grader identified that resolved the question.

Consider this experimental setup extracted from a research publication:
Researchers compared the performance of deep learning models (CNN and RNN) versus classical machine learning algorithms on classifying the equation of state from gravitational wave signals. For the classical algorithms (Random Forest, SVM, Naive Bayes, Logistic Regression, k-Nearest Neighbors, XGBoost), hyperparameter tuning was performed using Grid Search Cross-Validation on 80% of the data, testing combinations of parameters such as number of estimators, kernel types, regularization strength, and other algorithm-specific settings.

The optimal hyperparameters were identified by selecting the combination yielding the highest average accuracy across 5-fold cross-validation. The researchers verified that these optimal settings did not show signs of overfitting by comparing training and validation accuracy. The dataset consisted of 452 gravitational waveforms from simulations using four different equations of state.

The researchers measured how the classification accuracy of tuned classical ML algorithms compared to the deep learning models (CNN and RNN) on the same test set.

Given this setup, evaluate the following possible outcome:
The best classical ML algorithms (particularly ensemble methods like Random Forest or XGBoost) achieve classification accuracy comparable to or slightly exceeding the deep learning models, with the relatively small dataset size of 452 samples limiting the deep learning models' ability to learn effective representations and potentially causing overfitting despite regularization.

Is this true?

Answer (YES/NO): NO